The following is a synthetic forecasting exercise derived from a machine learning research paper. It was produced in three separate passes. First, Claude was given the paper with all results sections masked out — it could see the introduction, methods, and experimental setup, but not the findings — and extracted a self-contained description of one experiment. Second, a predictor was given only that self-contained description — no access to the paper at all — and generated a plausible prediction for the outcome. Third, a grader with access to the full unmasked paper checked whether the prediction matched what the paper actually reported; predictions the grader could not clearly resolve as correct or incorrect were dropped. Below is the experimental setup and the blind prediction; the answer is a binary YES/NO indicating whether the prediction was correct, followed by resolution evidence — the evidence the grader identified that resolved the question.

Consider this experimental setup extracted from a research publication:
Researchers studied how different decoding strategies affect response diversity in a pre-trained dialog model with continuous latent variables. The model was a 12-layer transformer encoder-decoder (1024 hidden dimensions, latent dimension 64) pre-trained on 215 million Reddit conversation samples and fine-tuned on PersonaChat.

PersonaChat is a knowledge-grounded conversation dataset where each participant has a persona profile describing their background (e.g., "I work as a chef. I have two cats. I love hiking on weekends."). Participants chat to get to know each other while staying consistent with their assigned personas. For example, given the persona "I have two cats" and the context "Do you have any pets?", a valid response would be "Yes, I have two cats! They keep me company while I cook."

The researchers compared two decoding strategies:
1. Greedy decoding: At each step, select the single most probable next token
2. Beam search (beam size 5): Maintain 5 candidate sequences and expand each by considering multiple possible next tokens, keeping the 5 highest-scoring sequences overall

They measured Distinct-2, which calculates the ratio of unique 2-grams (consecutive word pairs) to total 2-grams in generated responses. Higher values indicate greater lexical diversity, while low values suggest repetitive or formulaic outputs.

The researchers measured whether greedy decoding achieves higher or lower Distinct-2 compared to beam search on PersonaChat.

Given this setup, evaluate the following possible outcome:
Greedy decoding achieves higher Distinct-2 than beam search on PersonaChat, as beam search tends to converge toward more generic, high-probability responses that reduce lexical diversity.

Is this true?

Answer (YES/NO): YES